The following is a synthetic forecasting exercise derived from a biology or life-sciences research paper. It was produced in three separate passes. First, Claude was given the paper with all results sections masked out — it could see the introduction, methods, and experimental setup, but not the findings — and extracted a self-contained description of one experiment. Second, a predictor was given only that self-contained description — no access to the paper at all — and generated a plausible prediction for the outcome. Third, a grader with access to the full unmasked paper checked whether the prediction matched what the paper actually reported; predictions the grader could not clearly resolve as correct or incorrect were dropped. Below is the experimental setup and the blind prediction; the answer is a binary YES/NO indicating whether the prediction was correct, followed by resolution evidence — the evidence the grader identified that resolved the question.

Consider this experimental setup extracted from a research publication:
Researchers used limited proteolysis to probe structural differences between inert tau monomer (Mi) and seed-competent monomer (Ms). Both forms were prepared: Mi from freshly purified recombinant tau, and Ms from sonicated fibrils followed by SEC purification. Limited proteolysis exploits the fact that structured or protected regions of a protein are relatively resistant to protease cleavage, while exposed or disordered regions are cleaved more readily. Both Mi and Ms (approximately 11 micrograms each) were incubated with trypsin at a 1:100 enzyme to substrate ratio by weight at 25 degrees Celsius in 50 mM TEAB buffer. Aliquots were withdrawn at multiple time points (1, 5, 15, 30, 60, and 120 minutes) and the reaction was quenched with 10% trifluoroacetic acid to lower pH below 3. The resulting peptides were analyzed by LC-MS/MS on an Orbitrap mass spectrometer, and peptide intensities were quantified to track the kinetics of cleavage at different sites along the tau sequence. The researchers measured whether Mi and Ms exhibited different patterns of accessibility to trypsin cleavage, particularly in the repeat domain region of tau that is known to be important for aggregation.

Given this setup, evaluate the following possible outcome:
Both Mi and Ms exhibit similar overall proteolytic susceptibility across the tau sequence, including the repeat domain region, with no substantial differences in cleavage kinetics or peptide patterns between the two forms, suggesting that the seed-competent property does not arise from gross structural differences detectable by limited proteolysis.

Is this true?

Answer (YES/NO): NO